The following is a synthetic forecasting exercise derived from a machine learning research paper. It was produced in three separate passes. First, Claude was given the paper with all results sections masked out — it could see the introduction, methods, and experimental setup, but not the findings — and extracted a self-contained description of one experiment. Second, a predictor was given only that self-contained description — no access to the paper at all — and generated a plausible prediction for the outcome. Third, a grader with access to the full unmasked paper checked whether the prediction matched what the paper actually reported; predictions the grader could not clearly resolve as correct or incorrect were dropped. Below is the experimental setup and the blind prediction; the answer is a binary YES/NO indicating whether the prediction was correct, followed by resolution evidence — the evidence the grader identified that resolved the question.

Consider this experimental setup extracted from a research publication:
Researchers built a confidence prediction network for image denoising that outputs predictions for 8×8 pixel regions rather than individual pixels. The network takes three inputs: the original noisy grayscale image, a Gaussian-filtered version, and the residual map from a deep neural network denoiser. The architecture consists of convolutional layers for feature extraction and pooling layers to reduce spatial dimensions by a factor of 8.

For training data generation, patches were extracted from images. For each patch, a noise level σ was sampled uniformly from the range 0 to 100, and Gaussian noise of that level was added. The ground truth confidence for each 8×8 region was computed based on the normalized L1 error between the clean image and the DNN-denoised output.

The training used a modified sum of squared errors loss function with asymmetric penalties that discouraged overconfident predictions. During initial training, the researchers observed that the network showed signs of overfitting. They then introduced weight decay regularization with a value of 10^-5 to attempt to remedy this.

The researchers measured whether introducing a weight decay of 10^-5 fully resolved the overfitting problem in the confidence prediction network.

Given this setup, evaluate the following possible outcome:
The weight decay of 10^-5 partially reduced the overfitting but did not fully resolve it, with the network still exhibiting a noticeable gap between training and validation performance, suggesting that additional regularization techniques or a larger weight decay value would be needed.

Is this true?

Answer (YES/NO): NO